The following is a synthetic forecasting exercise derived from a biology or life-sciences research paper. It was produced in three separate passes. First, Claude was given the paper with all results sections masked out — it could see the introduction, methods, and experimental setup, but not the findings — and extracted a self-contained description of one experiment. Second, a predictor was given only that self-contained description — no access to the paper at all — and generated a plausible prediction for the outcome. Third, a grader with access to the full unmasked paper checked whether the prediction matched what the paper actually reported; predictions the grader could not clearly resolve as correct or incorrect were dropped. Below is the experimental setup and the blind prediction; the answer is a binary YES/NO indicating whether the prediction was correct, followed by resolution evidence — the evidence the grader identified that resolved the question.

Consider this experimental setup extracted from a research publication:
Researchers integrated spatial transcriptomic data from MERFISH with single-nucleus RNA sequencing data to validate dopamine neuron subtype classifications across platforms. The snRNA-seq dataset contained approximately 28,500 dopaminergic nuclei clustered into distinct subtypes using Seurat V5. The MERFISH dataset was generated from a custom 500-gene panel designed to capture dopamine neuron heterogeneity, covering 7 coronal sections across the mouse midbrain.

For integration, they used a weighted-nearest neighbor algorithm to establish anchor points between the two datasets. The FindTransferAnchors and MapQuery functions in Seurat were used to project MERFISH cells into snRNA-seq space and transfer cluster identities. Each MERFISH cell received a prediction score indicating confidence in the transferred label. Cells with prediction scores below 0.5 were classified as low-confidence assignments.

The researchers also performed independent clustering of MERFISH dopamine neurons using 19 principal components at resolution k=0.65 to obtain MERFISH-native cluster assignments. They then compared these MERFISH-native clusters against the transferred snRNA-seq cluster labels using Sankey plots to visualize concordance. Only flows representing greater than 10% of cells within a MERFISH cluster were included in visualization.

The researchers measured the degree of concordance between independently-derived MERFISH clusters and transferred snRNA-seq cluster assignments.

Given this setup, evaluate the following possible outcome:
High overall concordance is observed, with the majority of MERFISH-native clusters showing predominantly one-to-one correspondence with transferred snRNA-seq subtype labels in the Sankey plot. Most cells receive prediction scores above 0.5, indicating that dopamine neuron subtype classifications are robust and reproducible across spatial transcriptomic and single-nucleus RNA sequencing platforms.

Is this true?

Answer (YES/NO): NO